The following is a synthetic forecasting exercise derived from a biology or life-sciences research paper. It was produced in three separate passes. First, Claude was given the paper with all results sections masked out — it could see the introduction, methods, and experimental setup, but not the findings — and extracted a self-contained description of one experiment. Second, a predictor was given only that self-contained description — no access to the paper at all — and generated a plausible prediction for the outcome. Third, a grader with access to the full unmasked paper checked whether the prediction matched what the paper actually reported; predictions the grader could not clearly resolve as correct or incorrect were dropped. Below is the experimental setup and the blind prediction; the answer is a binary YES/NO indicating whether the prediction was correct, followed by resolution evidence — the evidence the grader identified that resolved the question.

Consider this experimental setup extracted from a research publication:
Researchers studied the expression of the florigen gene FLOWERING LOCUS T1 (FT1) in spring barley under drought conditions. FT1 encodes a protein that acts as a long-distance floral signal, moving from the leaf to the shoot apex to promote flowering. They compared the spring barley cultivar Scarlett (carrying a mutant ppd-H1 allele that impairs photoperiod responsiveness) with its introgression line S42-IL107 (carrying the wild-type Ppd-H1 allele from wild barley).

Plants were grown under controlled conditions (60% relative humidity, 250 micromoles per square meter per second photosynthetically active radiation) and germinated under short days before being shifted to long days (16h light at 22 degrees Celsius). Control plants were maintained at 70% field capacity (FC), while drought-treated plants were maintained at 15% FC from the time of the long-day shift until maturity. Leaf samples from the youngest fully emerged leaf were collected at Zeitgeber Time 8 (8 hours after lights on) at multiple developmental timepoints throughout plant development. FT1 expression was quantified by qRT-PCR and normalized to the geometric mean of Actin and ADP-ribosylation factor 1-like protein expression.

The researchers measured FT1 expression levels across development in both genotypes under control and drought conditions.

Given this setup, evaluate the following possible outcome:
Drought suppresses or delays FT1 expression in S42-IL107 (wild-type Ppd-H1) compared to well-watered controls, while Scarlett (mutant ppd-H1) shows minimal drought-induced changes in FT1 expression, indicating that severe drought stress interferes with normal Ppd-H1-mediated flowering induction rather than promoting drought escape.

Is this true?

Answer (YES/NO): NO